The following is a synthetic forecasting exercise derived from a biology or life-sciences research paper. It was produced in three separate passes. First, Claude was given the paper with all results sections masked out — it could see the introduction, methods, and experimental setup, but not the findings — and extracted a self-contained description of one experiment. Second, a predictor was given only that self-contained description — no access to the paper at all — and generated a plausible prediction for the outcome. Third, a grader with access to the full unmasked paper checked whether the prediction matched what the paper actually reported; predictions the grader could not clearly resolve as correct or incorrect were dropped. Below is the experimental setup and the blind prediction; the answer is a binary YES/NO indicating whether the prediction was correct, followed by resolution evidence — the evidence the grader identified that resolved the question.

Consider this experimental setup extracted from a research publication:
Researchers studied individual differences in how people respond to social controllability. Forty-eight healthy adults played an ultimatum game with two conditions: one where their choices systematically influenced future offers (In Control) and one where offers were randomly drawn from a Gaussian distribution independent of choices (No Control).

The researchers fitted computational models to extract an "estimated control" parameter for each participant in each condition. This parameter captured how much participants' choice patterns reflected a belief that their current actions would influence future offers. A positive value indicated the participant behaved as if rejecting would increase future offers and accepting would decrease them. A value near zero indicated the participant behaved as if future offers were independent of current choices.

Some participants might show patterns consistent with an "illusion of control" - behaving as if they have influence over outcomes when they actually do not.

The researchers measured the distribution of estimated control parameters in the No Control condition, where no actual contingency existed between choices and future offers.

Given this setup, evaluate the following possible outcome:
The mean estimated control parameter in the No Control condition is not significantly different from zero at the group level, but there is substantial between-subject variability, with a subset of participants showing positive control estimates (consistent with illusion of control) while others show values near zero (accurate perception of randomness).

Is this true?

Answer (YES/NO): NO